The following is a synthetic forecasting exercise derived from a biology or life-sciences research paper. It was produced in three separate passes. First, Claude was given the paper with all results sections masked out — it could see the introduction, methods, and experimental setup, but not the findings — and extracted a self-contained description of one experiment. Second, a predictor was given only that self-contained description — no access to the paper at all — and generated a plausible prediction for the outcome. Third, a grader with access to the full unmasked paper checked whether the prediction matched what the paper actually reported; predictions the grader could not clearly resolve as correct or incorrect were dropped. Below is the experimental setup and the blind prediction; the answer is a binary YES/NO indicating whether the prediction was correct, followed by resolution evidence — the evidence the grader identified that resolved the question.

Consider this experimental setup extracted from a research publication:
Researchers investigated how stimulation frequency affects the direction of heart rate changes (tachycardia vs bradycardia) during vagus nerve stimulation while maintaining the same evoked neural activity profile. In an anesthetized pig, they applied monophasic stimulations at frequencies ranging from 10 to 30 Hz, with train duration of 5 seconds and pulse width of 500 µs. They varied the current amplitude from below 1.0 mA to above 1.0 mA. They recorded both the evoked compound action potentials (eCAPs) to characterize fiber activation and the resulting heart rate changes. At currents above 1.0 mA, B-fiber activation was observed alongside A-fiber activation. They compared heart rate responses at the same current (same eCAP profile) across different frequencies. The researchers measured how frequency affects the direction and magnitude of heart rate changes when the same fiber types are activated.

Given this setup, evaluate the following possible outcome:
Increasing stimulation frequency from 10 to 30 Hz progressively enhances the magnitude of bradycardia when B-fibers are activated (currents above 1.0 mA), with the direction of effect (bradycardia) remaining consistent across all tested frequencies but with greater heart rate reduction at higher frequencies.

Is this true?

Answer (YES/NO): NO